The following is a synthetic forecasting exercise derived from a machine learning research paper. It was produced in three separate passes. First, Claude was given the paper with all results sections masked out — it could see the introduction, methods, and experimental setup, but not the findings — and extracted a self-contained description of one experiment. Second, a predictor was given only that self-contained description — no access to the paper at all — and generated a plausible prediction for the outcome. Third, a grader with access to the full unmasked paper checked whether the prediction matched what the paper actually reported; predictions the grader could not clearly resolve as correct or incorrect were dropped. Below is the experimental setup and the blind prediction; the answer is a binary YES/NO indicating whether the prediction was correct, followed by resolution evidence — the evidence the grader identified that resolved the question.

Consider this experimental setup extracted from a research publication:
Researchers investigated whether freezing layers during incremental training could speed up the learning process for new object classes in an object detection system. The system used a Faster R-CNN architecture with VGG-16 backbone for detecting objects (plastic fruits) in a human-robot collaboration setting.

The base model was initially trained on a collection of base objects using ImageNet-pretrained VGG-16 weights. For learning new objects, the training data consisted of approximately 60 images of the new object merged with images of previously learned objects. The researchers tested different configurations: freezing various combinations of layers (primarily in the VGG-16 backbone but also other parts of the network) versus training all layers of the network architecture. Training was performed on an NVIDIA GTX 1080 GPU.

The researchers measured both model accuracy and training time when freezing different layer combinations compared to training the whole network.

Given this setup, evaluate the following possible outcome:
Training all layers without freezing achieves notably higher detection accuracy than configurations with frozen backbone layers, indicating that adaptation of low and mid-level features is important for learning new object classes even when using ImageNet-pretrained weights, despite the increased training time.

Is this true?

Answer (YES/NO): NO